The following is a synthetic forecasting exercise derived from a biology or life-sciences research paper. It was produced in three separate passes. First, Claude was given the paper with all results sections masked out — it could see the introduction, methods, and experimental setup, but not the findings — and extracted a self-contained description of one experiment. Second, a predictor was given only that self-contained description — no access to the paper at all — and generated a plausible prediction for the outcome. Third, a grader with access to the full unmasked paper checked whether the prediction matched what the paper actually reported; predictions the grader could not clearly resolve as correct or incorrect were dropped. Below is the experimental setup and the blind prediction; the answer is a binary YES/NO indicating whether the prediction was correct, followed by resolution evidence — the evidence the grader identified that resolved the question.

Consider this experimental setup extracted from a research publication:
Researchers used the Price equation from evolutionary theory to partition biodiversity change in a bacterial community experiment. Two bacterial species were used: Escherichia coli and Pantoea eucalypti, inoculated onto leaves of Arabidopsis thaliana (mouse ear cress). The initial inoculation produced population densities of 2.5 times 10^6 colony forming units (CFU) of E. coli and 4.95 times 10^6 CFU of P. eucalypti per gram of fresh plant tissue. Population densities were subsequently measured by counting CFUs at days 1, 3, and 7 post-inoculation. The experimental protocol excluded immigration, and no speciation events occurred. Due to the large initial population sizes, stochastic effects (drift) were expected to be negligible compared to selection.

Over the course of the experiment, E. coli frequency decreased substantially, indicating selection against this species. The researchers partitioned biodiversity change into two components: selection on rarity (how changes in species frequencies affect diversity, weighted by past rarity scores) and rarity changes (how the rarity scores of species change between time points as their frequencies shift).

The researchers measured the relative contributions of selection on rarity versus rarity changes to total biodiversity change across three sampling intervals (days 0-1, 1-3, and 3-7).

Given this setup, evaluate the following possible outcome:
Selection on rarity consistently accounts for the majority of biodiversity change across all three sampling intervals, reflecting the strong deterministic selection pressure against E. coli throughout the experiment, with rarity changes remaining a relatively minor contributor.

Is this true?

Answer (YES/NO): NO